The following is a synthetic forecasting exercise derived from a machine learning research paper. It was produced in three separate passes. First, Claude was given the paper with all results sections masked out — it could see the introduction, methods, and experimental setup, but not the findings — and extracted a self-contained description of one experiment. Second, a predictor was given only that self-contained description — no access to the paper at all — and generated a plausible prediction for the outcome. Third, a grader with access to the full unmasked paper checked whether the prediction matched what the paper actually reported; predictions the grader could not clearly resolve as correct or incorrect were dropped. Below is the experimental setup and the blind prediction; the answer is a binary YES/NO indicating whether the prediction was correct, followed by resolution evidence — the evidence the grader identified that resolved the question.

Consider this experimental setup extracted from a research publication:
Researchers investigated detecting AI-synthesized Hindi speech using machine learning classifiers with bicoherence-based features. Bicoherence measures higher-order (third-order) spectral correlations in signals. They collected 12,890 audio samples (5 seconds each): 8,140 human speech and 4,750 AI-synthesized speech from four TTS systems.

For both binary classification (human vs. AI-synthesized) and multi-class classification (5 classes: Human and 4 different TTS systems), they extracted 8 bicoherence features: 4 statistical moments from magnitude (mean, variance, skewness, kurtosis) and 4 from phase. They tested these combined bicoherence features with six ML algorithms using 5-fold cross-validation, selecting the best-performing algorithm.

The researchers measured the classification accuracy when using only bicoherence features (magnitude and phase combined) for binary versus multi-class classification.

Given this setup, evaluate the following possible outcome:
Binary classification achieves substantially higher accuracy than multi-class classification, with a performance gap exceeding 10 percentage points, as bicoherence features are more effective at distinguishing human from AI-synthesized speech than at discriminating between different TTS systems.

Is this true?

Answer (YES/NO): NO